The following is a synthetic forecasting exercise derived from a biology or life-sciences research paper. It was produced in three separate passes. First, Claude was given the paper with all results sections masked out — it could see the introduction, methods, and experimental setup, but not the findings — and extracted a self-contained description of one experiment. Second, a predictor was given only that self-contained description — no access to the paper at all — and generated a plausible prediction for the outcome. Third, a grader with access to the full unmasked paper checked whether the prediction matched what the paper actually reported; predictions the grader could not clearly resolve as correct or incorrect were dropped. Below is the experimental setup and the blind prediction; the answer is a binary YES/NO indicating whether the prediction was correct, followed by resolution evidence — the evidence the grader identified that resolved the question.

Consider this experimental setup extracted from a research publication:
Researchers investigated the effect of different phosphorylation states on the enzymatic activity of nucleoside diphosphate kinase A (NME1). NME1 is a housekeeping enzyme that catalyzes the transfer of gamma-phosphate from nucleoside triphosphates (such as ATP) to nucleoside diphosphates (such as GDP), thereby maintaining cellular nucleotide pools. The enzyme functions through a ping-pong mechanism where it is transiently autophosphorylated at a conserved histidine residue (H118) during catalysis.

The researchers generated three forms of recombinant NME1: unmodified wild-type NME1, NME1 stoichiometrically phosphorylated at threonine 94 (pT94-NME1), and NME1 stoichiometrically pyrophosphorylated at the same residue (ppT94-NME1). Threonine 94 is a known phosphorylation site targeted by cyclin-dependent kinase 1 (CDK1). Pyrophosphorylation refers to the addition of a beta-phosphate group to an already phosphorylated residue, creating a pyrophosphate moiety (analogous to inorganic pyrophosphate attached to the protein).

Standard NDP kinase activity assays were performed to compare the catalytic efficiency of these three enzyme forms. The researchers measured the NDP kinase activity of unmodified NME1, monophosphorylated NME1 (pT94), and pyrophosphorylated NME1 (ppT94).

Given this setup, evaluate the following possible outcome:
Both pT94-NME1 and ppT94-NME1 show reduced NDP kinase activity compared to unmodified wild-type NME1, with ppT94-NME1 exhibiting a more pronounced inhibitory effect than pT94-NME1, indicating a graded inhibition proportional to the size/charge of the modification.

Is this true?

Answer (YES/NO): YES